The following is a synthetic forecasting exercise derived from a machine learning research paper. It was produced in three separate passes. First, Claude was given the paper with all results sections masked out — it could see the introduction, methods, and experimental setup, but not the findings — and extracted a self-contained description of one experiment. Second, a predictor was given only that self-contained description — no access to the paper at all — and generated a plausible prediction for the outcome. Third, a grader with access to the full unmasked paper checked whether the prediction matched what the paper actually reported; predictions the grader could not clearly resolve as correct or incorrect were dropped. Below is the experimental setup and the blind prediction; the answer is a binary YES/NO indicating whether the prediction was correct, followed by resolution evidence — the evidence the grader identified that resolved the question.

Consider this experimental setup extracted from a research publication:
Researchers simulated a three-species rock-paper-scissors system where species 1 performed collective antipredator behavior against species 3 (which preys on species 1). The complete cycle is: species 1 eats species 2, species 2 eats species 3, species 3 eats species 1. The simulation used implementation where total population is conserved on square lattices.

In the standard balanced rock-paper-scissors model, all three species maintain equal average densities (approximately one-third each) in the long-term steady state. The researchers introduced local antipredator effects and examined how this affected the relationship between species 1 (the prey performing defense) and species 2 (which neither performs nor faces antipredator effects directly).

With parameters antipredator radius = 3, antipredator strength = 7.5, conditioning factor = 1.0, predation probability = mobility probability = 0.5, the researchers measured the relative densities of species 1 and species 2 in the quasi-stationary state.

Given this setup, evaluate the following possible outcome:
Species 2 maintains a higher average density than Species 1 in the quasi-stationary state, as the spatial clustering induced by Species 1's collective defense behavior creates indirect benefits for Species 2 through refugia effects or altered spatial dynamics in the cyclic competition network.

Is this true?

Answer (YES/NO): NO